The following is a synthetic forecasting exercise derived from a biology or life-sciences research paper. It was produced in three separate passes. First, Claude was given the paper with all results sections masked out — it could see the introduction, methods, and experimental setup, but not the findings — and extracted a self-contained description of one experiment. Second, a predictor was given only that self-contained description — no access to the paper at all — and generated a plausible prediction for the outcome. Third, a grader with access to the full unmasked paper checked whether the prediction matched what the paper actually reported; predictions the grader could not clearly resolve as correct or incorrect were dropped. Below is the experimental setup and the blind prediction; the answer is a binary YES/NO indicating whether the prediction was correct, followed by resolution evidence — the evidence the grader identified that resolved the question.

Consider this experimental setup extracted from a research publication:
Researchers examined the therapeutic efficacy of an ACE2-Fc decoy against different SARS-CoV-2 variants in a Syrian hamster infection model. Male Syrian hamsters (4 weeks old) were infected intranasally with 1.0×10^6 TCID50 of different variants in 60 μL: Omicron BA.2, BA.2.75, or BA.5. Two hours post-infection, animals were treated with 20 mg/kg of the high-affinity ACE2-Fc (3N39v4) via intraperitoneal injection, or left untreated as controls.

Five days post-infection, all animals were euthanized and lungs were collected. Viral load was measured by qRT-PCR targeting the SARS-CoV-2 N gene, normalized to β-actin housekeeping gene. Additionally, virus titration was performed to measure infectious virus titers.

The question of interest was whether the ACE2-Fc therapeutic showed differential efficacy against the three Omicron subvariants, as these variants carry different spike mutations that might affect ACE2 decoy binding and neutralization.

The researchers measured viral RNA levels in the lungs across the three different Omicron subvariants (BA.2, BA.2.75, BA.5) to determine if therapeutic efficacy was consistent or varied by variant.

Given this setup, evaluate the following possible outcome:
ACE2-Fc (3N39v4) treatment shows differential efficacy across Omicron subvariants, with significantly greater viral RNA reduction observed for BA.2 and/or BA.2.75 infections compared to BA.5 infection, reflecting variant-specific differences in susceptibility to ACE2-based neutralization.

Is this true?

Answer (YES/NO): NO